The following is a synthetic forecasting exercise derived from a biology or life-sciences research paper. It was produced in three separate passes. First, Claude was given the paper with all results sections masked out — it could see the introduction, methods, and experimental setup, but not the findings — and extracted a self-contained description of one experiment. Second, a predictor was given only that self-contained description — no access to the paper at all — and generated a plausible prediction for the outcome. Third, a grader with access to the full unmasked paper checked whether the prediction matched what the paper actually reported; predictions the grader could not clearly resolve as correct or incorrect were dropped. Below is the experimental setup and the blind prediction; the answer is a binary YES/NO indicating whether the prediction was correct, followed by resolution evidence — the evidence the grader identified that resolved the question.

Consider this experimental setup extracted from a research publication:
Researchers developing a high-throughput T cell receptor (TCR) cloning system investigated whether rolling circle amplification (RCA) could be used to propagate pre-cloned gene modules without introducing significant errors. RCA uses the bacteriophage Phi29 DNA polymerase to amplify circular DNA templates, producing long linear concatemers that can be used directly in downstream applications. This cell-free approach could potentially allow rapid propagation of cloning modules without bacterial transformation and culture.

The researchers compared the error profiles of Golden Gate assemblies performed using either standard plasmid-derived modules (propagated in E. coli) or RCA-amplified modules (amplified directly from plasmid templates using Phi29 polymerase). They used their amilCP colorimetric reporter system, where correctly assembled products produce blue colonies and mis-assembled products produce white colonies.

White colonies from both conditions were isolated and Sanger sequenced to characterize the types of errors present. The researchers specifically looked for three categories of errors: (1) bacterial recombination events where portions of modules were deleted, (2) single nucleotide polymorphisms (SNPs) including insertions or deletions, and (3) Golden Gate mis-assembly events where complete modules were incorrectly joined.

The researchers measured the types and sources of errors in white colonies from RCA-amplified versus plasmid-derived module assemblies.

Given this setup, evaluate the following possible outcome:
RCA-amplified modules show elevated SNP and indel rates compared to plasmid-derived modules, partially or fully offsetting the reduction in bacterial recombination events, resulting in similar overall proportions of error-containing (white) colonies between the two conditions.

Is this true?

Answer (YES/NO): NO